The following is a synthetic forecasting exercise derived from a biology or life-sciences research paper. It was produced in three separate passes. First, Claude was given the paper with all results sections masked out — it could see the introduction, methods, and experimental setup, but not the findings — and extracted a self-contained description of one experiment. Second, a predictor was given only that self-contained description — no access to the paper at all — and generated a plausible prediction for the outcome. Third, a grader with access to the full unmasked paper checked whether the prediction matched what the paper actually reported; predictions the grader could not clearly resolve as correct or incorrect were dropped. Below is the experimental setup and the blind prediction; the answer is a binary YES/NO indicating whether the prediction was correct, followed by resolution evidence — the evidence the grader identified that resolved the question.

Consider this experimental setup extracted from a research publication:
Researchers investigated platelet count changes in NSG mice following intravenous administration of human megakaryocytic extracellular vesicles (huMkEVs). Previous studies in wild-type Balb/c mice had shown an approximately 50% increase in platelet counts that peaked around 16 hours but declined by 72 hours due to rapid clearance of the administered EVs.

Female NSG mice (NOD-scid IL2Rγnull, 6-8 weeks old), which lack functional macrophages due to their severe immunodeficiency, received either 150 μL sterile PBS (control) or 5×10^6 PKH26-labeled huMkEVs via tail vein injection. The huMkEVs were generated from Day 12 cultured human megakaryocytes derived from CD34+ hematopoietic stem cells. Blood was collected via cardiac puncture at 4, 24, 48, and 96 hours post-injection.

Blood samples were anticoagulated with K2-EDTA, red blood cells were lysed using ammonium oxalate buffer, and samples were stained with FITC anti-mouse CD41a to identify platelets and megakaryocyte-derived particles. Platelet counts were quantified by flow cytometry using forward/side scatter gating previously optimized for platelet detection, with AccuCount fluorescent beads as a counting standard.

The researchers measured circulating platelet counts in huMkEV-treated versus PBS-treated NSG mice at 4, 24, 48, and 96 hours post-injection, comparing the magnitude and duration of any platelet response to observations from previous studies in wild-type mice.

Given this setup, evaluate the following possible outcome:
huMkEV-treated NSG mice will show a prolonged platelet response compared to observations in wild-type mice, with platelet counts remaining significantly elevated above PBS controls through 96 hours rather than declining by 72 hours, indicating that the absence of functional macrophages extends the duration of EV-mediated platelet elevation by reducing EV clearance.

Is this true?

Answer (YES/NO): NO